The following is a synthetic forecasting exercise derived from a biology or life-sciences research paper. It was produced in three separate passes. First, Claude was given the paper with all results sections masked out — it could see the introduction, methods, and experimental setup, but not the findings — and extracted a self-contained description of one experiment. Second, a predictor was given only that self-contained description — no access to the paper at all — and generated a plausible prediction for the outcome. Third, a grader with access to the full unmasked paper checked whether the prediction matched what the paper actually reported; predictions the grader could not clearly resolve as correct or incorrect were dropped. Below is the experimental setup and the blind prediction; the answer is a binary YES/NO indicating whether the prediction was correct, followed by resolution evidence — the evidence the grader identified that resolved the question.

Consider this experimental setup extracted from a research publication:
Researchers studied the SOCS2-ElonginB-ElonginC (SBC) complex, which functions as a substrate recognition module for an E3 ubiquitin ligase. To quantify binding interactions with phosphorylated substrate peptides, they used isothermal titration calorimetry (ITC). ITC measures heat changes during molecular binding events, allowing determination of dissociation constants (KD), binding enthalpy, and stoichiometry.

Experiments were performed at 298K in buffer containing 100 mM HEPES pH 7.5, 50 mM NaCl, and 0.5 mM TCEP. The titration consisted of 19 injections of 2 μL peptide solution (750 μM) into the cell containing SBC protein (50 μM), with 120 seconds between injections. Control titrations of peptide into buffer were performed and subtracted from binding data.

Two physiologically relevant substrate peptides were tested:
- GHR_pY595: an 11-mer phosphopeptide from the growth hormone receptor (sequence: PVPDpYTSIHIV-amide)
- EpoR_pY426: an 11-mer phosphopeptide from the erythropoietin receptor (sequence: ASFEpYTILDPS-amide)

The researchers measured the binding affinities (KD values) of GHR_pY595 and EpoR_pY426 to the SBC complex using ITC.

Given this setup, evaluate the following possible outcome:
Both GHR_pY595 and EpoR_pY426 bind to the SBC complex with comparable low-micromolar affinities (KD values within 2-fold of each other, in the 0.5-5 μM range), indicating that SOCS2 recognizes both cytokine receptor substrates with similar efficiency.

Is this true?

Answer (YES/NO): NO